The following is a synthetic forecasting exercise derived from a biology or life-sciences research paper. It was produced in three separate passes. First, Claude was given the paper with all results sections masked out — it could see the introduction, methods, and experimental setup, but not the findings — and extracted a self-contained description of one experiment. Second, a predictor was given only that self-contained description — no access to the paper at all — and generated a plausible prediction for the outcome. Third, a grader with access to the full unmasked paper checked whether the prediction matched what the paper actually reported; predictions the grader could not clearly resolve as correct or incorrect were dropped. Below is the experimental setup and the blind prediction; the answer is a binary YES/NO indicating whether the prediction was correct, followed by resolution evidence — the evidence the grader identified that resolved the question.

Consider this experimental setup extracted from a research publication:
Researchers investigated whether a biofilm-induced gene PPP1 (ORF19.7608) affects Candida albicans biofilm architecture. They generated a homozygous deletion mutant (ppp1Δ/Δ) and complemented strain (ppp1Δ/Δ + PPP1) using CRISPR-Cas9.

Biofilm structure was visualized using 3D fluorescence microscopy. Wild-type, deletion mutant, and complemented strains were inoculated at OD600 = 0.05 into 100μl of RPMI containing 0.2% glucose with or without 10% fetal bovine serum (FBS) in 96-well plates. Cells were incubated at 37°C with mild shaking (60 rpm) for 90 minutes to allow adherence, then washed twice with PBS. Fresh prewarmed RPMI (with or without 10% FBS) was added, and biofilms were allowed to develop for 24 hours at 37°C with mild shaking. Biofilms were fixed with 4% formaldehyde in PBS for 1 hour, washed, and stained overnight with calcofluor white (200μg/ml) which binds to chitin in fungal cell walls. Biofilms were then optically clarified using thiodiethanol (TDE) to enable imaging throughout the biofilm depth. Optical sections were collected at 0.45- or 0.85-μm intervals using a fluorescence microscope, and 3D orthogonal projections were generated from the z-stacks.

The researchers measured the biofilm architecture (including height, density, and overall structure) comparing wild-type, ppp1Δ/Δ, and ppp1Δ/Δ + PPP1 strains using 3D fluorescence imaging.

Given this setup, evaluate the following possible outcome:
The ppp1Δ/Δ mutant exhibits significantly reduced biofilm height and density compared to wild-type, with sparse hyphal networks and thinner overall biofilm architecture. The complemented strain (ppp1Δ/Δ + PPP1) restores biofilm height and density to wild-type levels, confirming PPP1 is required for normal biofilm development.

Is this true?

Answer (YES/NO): NO